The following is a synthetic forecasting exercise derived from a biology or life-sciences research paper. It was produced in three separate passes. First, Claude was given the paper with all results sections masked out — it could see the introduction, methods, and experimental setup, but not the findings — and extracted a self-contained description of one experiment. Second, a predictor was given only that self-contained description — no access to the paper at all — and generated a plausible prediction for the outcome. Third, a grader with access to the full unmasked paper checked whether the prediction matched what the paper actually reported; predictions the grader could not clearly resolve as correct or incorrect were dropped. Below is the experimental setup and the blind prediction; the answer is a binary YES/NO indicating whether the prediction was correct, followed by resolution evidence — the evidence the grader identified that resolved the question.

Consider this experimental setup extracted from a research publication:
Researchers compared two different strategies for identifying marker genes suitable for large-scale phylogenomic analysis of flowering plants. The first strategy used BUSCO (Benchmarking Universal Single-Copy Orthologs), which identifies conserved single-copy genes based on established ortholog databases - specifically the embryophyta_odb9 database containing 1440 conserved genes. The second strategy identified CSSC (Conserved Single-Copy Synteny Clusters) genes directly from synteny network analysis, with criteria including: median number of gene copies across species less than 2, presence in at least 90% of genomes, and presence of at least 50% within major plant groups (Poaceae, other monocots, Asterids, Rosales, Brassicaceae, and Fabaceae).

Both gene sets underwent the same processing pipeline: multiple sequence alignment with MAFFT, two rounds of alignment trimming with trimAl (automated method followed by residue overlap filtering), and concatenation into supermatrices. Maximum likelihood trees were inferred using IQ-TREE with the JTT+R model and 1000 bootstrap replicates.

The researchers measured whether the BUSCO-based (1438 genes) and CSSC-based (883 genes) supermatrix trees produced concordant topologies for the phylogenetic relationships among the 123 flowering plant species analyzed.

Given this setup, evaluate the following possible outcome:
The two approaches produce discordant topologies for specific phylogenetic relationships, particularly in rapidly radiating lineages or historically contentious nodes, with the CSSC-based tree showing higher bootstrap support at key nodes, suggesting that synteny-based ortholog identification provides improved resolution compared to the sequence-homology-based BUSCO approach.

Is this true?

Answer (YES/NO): NO